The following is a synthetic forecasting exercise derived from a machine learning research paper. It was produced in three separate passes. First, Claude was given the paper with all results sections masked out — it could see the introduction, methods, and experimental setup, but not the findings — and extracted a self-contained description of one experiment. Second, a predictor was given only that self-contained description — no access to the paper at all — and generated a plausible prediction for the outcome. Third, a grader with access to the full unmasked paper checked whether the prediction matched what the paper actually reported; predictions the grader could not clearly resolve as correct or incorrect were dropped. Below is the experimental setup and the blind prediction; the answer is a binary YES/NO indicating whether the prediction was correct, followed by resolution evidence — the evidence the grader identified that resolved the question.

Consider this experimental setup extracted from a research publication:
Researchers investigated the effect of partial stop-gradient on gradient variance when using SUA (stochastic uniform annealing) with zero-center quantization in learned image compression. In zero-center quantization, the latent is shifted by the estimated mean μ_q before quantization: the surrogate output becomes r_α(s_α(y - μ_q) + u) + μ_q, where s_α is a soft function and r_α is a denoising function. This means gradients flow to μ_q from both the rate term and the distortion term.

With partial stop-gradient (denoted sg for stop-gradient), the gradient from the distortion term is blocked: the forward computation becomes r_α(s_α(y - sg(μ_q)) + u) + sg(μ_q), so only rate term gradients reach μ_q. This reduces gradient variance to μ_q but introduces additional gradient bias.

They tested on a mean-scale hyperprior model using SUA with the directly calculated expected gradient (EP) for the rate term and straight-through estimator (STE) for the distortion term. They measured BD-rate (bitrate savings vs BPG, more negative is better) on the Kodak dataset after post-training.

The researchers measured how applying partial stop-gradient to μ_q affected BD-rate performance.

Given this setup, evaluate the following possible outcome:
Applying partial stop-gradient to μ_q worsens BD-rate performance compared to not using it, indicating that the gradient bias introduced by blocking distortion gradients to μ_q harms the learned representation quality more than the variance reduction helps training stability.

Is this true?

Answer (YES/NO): NO